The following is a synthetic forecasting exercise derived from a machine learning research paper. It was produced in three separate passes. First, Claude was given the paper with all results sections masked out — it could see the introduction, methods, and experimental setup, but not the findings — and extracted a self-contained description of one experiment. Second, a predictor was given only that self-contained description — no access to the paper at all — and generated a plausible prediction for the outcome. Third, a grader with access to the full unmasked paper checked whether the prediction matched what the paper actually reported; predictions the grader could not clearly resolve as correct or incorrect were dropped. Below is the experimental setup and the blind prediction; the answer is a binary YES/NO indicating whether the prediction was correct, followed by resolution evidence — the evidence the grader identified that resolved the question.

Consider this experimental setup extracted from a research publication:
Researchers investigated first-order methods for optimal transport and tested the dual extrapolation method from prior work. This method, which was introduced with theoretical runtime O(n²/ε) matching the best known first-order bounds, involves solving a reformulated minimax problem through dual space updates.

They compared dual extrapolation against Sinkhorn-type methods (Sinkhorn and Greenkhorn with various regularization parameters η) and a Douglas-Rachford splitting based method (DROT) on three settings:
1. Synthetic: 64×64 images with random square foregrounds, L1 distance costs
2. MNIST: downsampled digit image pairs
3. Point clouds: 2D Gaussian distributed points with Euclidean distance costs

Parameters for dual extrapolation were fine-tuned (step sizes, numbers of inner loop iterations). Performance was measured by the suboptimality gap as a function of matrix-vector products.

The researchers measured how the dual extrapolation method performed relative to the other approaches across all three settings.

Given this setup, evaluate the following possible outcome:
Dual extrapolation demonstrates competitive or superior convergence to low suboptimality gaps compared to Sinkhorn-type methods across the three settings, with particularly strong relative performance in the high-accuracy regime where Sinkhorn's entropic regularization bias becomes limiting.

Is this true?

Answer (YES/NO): NO